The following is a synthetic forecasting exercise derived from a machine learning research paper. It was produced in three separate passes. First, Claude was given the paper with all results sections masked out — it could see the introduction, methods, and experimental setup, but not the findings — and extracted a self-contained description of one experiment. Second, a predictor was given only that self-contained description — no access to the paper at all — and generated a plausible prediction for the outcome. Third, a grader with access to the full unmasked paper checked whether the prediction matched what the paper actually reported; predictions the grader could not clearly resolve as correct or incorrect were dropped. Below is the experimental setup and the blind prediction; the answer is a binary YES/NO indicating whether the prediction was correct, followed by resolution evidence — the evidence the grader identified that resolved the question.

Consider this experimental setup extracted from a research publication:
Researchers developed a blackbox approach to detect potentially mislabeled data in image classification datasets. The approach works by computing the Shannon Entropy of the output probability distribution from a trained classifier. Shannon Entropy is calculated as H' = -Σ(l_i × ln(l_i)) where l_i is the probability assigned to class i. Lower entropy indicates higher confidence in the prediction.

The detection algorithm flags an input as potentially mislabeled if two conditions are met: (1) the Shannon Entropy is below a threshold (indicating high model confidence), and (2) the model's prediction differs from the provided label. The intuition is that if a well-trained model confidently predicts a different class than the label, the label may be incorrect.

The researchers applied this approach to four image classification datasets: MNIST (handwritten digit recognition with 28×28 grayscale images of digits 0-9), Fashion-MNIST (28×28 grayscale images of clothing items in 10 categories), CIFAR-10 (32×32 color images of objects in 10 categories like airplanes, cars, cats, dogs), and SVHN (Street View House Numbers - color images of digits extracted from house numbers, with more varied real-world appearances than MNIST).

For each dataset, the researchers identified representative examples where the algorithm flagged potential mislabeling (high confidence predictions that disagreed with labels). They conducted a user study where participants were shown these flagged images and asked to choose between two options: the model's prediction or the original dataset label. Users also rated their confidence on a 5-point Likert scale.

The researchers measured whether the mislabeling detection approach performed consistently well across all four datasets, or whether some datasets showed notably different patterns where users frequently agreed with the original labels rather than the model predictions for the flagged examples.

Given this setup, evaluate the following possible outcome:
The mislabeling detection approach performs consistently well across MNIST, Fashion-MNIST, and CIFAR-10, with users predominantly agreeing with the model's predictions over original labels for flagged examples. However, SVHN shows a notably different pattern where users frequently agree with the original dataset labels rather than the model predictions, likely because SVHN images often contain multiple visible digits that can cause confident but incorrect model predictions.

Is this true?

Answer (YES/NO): NO